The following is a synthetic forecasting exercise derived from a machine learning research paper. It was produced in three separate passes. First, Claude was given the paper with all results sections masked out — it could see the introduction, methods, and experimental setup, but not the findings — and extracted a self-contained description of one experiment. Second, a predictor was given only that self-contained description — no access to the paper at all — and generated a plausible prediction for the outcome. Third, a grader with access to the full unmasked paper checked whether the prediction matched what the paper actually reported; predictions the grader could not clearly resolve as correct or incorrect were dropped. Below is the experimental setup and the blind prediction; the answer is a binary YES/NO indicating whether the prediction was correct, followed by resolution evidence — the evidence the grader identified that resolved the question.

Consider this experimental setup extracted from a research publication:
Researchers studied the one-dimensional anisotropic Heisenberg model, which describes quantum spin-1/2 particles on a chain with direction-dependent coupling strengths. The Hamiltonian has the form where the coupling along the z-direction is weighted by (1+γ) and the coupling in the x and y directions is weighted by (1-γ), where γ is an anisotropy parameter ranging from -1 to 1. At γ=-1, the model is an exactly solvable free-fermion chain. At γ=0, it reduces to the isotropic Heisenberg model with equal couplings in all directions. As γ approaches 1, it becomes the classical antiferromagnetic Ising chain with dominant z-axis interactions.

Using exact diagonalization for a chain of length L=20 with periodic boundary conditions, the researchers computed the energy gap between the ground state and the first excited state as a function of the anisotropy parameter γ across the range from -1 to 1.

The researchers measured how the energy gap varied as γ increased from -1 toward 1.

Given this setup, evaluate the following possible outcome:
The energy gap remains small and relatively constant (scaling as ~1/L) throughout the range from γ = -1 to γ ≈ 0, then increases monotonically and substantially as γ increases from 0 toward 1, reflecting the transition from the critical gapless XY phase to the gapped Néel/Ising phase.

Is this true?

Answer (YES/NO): NO